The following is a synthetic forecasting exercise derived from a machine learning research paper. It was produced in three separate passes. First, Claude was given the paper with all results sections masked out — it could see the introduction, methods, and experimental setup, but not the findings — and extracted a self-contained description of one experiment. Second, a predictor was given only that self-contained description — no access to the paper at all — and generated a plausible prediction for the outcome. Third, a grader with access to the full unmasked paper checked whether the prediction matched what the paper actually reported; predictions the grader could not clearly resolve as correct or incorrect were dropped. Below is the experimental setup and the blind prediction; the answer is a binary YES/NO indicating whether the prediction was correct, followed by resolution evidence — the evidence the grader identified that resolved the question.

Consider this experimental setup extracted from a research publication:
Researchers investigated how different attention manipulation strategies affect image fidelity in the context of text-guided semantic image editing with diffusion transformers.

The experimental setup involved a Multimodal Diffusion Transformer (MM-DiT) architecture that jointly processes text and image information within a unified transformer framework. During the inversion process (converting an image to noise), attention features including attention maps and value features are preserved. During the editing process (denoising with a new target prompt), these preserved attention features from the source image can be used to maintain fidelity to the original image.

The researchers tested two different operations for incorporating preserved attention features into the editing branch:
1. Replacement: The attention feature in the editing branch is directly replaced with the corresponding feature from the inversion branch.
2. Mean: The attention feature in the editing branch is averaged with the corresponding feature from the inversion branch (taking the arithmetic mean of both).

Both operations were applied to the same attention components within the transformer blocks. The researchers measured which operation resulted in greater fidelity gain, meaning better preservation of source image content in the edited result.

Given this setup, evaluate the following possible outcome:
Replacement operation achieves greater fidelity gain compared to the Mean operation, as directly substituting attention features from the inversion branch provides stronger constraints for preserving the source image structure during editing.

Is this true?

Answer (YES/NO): YES